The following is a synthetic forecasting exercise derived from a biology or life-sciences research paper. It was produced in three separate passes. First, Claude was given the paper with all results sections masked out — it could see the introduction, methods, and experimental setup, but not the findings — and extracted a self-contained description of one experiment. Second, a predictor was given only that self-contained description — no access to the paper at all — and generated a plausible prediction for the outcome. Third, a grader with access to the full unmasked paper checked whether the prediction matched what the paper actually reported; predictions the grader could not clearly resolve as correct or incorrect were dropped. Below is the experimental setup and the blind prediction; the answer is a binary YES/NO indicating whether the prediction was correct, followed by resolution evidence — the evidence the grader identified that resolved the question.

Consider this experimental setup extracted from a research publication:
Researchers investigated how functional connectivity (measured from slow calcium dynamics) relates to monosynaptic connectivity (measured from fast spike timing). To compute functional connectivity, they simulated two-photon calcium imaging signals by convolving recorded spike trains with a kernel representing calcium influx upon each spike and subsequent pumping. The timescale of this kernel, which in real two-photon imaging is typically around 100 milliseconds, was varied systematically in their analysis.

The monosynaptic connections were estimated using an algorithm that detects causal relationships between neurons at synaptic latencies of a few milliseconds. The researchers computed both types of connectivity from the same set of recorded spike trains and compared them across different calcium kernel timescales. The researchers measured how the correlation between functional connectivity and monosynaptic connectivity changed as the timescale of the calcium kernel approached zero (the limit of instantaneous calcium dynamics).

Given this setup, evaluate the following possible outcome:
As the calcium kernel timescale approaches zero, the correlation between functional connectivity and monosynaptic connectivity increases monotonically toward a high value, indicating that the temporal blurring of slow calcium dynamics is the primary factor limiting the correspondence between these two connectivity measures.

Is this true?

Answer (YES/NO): NO